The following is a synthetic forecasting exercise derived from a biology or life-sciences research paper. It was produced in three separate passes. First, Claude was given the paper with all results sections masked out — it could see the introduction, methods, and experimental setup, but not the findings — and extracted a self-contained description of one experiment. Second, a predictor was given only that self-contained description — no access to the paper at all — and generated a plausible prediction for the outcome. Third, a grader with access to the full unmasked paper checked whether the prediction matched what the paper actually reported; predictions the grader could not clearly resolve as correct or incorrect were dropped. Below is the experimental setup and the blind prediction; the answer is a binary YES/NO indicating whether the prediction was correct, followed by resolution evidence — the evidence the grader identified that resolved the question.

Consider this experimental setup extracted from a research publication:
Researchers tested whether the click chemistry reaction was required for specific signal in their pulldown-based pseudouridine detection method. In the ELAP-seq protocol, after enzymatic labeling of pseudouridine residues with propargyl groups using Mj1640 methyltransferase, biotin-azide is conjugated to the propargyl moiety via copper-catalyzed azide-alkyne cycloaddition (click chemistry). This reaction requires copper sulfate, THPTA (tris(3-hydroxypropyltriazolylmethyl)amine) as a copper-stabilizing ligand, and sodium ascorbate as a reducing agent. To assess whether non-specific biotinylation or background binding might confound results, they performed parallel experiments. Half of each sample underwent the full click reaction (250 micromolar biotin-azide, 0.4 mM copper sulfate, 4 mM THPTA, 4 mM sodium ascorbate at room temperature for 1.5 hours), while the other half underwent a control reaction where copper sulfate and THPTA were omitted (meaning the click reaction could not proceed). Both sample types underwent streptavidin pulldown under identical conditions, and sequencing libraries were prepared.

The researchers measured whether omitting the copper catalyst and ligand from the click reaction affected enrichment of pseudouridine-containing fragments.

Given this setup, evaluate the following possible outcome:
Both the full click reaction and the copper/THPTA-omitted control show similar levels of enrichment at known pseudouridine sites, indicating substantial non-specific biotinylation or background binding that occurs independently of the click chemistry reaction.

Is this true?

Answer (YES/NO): NO